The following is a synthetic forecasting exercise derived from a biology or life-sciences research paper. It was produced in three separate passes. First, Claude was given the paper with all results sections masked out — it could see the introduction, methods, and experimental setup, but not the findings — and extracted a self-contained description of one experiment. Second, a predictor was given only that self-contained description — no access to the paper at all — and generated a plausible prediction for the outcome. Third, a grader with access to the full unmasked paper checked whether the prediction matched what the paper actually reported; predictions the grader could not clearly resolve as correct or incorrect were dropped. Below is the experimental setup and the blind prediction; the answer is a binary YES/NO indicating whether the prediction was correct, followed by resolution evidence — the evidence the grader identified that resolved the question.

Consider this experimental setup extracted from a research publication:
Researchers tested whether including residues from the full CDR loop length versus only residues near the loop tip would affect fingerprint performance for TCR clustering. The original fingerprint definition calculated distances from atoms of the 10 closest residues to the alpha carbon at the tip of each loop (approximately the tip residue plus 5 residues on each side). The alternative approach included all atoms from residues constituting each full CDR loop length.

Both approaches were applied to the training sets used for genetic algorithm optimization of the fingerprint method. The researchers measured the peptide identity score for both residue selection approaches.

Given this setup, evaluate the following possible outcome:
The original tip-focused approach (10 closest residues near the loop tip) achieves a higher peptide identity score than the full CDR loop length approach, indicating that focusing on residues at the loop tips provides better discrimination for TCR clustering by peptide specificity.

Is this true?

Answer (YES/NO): NO